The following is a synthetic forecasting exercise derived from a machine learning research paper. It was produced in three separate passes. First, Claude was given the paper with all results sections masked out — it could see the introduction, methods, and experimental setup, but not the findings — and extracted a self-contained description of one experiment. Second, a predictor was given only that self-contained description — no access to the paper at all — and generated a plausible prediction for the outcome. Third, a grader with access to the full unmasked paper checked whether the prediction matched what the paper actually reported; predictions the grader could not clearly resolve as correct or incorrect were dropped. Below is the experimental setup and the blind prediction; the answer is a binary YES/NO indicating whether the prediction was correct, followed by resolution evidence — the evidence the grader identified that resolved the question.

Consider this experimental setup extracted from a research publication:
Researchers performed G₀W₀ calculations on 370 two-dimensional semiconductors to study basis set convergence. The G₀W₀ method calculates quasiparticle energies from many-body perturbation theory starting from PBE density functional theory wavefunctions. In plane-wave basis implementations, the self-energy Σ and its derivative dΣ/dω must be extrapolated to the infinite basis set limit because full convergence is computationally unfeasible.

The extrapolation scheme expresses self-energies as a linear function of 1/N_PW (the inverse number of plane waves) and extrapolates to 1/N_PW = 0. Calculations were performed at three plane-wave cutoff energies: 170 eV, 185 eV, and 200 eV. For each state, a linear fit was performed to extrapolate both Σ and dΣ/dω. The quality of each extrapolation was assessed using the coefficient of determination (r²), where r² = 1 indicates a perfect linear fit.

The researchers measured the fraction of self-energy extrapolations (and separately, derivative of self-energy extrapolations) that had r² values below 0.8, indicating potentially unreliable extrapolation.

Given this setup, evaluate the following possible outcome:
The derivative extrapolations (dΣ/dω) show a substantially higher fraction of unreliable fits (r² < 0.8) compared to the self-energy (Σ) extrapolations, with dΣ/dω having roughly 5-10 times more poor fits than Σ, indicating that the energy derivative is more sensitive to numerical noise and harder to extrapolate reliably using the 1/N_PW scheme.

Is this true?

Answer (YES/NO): NO